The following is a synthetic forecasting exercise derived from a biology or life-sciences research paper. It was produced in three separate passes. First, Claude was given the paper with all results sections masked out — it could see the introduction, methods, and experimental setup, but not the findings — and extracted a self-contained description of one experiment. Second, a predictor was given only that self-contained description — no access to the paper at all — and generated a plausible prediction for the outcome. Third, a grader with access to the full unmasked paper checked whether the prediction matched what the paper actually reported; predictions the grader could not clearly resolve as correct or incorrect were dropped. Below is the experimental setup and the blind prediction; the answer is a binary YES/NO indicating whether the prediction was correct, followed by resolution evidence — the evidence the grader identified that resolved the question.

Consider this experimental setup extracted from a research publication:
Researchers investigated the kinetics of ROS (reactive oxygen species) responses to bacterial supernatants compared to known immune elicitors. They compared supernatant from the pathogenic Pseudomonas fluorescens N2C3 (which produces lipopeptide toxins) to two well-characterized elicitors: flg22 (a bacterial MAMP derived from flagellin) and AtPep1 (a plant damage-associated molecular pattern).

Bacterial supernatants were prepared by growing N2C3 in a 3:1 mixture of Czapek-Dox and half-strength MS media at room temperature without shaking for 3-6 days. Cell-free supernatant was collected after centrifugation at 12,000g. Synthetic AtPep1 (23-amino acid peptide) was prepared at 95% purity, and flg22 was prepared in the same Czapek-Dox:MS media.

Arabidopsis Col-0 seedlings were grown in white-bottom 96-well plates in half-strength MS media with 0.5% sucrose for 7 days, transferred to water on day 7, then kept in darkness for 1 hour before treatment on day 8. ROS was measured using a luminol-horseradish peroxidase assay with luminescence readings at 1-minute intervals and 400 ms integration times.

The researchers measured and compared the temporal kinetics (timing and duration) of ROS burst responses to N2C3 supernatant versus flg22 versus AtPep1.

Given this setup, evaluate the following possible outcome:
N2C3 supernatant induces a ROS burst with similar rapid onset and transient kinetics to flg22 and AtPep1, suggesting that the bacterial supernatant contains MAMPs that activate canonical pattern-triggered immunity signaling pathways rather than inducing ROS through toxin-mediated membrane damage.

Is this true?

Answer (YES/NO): NO